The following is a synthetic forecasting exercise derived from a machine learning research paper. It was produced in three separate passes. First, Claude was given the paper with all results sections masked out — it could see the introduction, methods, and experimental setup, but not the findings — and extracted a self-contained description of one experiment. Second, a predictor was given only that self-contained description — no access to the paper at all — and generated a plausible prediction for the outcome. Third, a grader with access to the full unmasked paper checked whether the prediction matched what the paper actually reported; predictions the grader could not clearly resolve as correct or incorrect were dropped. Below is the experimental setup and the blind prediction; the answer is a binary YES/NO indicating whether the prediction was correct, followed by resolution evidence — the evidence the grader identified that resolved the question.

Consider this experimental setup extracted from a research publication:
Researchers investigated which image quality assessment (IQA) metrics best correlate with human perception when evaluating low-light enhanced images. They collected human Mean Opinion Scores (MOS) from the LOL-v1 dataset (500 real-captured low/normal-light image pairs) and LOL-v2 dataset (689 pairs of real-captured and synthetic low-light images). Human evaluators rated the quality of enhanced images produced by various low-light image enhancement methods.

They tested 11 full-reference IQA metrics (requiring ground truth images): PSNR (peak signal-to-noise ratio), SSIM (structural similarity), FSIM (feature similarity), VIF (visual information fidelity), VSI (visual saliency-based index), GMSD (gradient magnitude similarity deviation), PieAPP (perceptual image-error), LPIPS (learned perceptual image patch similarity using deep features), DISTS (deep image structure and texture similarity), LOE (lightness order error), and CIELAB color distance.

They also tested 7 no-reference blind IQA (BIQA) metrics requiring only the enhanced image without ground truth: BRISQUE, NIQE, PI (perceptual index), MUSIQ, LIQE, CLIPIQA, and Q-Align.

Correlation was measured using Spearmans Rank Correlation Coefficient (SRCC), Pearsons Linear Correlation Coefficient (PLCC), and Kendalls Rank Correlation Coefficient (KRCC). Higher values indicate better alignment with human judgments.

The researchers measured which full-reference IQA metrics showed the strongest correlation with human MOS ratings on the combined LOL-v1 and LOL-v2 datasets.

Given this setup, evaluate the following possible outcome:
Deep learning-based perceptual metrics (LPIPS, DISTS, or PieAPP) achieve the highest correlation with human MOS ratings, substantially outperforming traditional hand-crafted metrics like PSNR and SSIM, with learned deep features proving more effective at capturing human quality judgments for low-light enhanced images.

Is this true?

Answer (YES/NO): NO